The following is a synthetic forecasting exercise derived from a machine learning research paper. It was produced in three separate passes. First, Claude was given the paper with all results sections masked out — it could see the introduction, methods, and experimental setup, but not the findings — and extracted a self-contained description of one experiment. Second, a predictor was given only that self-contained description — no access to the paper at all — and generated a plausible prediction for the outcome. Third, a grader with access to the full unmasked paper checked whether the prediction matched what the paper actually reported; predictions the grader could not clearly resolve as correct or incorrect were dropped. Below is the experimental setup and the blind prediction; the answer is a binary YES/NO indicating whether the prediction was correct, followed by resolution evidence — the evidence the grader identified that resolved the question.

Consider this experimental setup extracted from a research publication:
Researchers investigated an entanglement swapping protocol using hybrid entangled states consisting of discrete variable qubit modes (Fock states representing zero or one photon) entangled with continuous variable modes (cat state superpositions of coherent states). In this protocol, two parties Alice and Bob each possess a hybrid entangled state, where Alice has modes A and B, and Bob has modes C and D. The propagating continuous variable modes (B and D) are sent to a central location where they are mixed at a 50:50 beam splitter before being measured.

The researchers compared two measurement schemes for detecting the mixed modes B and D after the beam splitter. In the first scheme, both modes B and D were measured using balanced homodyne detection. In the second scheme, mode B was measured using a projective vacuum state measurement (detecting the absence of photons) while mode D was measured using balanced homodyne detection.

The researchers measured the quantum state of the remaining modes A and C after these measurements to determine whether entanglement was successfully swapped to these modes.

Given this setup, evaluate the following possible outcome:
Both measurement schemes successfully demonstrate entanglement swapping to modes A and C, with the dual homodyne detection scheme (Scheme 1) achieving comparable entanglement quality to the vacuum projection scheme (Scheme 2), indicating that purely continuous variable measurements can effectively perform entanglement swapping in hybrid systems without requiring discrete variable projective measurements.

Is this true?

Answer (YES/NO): NO